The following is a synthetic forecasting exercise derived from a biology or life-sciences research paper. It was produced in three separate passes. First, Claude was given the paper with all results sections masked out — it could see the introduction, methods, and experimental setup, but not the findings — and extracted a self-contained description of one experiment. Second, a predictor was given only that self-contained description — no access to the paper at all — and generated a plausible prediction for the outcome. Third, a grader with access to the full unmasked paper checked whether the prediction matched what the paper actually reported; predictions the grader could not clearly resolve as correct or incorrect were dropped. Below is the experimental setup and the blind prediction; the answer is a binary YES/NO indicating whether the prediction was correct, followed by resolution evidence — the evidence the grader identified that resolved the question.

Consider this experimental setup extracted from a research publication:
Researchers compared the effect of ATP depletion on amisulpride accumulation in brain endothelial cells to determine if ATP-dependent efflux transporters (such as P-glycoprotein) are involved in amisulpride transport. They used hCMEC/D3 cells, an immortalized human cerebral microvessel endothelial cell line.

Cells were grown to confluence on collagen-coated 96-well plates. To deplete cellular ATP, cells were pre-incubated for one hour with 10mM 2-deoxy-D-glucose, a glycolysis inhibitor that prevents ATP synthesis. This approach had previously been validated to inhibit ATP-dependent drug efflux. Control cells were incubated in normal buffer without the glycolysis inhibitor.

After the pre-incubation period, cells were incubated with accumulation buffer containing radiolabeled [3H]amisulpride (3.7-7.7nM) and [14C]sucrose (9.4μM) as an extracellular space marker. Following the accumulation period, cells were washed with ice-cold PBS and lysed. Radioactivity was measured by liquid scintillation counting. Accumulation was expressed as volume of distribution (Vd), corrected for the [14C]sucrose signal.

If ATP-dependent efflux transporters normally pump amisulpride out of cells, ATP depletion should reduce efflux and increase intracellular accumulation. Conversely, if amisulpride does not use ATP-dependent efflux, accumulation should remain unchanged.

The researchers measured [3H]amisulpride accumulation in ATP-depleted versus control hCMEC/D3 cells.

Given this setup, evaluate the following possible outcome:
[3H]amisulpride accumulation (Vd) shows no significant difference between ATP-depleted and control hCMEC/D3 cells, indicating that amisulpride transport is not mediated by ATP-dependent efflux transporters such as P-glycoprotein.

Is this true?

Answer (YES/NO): YES